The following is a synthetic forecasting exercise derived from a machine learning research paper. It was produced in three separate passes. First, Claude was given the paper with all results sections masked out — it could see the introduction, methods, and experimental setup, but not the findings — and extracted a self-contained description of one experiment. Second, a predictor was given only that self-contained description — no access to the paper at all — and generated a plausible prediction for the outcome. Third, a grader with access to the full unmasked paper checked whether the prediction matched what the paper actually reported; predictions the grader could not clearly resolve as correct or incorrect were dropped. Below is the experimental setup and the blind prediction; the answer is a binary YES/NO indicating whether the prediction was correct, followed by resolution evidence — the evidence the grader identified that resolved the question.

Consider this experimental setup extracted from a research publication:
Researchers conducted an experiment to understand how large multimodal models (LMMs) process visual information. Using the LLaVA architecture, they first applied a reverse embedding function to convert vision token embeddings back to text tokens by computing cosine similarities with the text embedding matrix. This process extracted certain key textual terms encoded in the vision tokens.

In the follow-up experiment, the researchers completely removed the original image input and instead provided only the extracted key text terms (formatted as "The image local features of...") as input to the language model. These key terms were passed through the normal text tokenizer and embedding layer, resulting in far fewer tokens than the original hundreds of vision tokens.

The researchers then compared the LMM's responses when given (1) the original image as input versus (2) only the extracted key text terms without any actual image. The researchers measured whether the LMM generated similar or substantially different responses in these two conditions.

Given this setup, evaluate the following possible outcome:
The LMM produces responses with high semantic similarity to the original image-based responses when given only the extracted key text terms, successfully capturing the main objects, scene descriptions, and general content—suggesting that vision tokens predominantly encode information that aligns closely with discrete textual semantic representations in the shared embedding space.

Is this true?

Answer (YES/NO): YES